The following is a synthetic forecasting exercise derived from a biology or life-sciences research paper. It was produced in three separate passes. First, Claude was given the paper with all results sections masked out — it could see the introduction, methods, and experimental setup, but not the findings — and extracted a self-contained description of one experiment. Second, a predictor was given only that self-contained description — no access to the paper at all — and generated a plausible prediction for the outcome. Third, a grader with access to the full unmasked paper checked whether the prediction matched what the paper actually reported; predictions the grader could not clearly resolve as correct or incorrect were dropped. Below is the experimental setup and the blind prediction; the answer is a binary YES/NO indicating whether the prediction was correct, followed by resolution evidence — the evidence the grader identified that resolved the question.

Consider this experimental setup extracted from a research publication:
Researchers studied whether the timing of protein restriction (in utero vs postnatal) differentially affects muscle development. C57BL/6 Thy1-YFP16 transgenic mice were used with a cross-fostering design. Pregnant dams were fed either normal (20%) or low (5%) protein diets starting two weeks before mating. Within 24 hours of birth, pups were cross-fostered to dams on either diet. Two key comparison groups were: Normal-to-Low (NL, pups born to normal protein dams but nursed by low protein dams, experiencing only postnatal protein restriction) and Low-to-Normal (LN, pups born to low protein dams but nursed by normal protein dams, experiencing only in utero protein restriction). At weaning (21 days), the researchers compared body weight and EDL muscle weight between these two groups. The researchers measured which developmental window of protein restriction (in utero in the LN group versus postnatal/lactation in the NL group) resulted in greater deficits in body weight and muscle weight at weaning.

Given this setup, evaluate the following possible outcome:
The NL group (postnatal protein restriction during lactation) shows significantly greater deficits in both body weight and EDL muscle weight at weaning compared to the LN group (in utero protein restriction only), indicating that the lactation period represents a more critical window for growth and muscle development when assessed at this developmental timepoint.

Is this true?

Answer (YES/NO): YES